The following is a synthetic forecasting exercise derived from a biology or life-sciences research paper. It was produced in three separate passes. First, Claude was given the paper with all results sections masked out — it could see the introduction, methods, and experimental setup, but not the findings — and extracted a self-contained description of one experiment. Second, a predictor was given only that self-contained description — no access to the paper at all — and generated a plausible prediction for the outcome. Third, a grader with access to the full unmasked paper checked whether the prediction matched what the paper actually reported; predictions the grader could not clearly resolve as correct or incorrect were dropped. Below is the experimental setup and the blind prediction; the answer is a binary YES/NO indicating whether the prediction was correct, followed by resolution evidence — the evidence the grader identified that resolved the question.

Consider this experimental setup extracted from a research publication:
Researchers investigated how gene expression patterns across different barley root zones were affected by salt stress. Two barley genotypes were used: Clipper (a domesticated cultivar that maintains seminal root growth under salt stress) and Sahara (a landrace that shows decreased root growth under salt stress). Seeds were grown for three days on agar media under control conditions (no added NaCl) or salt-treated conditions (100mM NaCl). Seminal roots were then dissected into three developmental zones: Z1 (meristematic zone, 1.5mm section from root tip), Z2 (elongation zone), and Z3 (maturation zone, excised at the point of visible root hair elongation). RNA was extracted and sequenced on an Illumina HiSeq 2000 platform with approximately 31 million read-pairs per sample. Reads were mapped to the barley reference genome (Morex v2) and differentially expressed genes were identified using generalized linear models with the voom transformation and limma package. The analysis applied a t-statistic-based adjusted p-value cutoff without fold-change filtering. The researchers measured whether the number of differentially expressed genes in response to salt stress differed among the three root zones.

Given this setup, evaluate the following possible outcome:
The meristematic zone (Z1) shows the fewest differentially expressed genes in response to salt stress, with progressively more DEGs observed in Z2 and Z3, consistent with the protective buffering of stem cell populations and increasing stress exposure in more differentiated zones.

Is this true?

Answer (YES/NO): NO